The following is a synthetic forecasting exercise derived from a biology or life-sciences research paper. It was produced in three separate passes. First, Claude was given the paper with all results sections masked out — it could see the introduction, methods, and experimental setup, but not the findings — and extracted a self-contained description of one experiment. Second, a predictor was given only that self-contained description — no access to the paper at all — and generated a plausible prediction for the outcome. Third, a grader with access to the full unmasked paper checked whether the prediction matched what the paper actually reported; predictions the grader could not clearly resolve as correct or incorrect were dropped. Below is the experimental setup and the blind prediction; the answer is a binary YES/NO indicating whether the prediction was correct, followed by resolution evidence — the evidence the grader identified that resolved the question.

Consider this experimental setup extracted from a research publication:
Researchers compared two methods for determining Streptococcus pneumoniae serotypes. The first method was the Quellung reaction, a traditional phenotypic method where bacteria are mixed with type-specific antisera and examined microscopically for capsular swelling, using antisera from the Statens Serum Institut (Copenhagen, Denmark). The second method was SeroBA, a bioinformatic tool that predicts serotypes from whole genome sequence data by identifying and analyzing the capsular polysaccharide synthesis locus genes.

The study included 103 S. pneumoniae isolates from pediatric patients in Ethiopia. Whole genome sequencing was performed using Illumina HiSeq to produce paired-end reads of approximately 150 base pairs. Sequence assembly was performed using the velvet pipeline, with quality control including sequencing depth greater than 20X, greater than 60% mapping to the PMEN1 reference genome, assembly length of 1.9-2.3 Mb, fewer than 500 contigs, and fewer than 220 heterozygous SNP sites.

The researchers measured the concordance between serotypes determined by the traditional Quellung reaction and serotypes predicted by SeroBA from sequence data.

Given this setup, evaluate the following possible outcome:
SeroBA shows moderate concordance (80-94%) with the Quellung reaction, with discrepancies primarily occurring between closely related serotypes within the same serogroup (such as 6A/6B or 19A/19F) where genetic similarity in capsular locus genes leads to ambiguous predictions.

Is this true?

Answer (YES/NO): NO